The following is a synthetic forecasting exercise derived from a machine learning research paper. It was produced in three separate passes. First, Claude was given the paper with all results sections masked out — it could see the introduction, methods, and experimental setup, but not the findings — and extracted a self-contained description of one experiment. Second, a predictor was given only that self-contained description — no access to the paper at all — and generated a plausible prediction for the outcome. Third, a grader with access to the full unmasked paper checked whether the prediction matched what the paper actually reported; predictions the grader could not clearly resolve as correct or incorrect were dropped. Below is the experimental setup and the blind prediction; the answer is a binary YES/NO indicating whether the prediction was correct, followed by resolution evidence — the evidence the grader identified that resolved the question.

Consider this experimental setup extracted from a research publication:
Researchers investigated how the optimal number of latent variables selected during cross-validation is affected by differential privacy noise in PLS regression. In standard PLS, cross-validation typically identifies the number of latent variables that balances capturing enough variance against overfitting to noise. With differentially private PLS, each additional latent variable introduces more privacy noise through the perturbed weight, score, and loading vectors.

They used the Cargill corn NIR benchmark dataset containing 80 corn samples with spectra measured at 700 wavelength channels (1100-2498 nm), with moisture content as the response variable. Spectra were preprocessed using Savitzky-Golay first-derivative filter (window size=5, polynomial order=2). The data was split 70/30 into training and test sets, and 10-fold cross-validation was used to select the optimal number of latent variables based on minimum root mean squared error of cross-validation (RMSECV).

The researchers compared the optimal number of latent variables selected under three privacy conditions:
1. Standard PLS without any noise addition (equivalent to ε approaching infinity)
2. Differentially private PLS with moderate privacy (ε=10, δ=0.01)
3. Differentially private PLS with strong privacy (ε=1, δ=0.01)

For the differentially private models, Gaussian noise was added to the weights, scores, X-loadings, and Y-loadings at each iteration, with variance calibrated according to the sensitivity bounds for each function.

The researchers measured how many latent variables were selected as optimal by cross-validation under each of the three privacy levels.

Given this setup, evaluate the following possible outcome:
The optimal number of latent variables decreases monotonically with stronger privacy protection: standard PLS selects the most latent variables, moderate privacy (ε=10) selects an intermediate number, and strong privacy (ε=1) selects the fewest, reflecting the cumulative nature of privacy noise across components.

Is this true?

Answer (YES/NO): YES